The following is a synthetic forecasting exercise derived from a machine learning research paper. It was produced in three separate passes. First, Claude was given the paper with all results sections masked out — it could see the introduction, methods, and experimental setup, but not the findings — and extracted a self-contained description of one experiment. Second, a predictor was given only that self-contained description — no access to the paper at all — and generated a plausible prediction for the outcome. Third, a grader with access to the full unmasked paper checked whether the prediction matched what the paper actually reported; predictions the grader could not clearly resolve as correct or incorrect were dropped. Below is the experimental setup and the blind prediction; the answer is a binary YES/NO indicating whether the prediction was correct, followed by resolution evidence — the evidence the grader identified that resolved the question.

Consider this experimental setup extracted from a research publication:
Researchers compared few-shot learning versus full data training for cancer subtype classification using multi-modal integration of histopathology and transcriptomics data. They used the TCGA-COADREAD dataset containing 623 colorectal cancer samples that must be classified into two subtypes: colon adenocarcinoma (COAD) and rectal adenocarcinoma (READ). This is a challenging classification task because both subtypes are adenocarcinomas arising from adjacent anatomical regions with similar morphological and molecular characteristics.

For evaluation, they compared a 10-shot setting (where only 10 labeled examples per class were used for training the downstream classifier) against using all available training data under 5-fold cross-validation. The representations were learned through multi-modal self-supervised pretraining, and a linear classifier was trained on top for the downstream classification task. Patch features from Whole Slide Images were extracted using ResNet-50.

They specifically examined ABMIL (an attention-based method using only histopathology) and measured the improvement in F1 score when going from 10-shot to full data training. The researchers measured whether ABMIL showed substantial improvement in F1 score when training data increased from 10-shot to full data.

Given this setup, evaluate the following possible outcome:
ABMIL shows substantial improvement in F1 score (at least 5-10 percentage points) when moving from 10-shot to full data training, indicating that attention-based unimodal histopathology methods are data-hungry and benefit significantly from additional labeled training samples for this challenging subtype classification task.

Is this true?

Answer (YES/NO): NO